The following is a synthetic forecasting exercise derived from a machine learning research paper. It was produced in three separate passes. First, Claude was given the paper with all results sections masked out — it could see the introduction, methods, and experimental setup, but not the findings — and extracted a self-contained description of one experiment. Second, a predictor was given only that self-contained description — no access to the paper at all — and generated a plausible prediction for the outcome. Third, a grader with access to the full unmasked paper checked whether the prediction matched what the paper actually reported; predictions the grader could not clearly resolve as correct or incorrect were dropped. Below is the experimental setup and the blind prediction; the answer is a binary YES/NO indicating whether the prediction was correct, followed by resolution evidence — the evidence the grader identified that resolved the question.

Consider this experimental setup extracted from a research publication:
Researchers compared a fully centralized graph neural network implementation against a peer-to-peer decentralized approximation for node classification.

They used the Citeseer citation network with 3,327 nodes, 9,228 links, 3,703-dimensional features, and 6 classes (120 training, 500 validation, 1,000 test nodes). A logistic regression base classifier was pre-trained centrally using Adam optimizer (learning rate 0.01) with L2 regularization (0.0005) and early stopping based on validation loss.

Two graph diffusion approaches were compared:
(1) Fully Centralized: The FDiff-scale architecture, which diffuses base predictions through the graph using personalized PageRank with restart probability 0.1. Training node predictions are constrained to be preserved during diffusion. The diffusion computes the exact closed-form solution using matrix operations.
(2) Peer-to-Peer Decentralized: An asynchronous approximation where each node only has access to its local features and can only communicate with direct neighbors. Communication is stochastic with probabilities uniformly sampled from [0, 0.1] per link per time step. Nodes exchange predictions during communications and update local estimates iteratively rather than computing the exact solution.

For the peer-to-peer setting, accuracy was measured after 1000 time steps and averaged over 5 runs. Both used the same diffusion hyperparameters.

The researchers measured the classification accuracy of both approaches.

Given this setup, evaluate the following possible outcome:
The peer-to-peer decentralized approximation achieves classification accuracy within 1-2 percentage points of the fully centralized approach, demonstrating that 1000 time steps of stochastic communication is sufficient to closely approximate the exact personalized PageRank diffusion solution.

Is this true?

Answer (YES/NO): YES